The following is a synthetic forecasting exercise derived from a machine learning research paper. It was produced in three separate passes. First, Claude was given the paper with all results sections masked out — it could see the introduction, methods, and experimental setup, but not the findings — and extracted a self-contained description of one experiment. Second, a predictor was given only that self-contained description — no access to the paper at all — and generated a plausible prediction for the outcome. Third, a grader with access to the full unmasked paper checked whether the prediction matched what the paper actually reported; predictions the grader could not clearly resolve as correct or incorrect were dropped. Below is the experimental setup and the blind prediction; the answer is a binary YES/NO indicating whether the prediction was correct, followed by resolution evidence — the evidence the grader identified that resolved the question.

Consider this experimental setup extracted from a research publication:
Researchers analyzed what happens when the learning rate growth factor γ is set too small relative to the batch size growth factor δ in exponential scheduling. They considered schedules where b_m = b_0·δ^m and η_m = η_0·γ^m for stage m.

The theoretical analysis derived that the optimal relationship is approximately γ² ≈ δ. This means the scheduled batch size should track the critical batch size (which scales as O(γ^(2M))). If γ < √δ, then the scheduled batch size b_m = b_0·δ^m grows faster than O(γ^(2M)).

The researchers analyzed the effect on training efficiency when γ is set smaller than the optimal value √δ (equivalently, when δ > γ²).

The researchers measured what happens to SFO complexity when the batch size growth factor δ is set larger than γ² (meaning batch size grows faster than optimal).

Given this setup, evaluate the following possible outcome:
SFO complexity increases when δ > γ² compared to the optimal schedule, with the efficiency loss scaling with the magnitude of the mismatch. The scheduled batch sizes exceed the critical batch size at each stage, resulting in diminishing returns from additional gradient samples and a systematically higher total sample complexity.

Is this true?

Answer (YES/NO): YES